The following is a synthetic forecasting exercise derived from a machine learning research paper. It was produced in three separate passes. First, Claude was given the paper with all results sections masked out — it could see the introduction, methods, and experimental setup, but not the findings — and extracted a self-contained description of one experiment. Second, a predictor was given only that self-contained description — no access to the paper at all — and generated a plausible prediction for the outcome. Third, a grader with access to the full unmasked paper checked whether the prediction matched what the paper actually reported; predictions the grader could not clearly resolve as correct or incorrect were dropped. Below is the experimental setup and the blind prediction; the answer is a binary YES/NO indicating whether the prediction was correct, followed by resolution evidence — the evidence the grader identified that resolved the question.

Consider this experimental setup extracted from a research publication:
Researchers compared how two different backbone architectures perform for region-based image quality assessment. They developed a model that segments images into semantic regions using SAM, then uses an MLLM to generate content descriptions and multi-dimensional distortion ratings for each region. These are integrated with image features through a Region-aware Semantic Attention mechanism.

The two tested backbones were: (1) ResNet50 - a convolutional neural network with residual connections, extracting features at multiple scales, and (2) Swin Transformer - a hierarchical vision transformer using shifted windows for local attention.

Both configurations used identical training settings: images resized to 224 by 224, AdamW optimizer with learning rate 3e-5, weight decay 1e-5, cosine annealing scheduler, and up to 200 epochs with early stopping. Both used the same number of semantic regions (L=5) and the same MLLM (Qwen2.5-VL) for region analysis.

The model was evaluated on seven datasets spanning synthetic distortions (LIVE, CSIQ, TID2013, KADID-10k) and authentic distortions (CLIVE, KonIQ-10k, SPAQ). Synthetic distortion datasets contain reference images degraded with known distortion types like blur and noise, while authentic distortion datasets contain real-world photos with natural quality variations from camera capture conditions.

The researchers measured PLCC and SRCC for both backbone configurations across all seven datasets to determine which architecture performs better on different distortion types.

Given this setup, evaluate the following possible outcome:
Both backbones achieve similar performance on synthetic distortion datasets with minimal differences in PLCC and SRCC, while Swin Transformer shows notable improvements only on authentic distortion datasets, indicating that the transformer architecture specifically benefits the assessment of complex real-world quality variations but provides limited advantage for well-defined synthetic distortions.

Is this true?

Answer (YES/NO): NO